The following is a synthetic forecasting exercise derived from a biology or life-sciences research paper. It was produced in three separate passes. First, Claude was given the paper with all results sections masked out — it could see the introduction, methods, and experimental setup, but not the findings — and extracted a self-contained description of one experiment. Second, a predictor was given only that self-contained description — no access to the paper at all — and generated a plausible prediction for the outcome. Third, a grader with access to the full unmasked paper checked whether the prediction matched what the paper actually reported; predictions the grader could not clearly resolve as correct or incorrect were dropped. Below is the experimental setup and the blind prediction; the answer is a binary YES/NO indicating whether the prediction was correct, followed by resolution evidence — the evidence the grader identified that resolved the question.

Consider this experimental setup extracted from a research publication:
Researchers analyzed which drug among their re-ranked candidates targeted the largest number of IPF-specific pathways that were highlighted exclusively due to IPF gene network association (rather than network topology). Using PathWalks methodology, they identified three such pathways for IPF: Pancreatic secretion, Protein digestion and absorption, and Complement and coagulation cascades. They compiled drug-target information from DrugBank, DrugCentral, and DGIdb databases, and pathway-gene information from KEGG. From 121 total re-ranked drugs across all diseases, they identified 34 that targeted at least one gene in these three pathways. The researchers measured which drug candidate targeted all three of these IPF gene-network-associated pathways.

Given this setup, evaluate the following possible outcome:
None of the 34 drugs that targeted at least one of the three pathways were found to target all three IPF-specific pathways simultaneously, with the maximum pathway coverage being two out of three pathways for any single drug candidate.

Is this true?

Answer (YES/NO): NO